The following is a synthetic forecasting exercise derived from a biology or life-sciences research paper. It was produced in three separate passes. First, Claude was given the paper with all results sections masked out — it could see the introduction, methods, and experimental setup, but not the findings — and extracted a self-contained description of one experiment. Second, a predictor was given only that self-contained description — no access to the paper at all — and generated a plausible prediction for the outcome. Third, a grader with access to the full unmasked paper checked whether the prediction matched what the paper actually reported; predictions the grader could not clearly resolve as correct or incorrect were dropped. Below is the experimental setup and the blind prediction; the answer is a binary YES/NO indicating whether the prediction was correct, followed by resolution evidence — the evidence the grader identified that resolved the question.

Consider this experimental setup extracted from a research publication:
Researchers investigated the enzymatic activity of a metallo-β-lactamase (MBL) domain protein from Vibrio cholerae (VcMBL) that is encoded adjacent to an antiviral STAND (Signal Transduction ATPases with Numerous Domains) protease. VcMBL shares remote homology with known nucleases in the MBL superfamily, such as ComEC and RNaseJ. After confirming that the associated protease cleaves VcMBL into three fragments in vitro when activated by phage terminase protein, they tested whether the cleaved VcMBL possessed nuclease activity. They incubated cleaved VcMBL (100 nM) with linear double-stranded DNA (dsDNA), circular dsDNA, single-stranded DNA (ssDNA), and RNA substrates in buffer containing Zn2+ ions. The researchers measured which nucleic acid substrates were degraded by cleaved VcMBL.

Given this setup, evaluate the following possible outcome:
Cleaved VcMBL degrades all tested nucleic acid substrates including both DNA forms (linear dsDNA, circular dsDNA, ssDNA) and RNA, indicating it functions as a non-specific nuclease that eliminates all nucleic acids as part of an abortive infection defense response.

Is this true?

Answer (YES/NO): NO